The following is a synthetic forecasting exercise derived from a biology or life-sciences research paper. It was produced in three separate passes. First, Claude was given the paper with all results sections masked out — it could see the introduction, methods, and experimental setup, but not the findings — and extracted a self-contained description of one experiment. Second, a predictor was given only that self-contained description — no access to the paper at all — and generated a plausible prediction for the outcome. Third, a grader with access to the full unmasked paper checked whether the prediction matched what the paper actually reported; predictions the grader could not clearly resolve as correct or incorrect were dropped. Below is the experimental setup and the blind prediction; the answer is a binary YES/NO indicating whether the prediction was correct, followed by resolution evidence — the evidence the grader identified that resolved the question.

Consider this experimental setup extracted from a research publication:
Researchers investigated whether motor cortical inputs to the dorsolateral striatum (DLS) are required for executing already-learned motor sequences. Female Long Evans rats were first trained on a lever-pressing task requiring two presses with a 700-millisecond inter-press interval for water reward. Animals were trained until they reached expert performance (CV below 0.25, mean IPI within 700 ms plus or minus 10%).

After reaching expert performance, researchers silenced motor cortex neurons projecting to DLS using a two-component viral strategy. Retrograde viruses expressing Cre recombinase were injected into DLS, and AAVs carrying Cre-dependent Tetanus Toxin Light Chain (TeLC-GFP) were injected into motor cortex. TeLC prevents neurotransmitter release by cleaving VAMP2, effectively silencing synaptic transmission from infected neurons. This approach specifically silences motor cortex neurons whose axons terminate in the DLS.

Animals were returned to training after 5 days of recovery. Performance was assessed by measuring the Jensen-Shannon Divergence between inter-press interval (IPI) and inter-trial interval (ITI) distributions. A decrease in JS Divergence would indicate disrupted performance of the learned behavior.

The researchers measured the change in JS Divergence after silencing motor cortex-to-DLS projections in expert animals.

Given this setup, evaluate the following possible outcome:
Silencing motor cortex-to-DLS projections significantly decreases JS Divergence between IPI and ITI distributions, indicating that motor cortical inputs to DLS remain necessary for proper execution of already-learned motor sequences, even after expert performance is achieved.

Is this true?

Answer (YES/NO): NO